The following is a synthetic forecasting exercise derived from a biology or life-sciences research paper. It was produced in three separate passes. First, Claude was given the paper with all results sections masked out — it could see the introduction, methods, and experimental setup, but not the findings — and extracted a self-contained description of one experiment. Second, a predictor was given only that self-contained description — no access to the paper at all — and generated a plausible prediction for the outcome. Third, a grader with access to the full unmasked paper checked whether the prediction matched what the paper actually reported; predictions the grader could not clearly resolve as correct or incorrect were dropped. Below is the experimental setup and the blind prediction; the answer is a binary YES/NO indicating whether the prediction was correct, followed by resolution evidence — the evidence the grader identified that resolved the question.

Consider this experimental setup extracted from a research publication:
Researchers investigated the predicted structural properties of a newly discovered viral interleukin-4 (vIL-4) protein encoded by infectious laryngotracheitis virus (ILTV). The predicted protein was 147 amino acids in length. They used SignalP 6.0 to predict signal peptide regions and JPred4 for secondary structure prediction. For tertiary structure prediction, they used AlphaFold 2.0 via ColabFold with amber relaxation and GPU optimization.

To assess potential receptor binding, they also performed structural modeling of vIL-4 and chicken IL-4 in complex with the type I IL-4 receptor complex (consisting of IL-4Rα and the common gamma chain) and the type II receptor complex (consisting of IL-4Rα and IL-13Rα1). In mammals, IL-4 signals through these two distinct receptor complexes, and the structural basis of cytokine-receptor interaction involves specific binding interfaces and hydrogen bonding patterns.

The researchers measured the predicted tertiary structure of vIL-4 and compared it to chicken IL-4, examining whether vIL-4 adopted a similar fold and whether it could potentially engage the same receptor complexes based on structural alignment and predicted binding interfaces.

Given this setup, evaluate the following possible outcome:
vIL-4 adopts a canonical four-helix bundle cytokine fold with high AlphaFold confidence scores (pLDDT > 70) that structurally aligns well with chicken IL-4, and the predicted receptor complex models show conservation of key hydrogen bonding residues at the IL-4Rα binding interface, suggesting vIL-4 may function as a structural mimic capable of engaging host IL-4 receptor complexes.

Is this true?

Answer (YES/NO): YES